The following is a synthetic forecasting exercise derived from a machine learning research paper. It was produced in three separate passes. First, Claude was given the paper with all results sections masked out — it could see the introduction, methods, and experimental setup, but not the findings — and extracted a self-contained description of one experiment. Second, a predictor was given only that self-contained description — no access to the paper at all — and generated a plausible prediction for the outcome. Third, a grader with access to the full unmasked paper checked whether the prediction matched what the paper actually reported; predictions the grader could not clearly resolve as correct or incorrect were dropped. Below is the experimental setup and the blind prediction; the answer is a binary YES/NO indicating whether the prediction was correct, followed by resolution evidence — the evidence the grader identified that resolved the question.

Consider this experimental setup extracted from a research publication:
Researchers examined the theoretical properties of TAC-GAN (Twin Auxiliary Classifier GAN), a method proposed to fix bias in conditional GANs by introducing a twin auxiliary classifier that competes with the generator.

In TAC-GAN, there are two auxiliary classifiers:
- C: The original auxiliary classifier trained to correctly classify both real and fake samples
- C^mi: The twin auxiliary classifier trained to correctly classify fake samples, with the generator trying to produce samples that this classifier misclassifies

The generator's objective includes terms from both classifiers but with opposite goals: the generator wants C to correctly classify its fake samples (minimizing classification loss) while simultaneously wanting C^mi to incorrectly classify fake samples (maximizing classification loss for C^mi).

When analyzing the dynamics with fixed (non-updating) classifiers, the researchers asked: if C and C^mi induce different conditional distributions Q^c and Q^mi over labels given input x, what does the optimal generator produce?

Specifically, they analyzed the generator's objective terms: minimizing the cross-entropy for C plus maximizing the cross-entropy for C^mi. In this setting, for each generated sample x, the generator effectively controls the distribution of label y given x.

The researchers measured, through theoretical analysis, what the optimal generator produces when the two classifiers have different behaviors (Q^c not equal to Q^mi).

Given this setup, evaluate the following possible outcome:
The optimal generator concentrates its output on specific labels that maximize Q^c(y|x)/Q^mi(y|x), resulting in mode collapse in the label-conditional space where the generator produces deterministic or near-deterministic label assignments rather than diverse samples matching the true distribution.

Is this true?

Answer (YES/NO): YES